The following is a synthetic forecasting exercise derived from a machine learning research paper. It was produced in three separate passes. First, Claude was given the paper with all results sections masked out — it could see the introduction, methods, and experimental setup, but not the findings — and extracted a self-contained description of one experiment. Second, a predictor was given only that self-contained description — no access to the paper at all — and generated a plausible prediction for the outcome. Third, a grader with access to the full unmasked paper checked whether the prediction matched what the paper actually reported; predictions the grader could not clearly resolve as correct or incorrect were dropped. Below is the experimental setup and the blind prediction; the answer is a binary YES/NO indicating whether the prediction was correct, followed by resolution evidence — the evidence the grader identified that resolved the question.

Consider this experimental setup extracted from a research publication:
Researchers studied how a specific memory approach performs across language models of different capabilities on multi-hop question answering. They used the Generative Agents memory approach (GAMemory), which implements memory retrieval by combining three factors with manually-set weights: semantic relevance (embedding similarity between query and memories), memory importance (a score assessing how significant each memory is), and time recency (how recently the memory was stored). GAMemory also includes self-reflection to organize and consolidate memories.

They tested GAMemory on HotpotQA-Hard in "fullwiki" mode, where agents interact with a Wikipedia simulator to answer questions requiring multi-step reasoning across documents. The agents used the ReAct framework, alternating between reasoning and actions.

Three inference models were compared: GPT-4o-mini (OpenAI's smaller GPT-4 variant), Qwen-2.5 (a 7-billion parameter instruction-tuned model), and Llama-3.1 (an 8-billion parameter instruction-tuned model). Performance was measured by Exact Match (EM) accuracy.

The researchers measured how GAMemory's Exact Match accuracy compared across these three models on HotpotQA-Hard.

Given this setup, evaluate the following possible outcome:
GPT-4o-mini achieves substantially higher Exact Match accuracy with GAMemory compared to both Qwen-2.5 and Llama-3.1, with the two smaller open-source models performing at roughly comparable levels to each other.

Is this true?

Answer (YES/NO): NO